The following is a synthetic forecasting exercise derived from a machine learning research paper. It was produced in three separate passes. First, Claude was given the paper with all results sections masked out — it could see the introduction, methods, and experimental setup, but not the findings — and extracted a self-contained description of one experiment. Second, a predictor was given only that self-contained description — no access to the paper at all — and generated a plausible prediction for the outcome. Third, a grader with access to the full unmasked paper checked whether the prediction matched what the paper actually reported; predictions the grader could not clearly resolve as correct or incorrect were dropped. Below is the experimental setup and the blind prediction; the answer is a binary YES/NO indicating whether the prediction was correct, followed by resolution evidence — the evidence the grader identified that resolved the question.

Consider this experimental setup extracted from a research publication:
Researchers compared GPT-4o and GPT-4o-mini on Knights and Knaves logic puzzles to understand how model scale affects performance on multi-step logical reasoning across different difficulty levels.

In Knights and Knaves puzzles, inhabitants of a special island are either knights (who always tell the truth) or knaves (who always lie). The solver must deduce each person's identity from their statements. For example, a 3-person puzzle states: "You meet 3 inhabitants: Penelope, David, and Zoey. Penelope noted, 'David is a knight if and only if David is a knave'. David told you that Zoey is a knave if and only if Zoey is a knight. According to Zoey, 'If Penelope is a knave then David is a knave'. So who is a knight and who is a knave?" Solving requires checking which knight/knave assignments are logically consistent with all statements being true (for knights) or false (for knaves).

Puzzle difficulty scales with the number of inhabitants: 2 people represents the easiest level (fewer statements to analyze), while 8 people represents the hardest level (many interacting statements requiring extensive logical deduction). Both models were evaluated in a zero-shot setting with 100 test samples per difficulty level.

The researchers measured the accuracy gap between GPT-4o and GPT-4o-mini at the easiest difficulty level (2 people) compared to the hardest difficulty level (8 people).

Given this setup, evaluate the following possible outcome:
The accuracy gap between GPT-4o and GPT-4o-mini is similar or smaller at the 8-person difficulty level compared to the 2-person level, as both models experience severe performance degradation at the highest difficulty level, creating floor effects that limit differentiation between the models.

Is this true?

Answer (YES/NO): NO